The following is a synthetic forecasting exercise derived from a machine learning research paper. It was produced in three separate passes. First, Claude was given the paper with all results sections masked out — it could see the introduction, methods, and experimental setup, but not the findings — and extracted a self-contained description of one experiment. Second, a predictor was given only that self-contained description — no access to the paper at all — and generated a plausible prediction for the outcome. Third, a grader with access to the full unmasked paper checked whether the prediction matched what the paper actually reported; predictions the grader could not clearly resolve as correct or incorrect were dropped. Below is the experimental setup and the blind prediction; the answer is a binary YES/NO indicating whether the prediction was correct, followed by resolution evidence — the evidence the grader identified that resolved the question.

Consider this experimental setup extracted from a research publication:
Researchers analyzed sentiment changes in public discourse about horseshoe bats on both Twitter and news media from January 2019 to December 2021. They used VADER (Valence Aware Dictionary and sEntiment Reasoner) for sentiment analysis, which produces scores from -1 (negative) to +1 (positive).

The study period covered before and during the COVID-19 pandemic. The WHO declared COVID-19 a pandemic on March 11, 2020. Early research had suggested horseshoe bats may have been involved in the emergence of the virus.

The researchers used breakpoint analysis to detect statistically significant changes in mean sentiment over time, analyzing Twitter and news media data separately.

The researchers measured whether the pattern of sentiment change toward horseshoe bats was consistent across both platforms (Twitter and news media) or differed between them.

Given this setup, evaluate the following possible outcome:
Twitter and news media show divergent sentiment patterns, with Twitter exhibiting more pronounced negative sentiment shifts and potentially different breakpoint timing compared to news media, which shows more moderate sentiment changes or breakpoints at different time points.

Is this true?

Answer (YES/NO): NO